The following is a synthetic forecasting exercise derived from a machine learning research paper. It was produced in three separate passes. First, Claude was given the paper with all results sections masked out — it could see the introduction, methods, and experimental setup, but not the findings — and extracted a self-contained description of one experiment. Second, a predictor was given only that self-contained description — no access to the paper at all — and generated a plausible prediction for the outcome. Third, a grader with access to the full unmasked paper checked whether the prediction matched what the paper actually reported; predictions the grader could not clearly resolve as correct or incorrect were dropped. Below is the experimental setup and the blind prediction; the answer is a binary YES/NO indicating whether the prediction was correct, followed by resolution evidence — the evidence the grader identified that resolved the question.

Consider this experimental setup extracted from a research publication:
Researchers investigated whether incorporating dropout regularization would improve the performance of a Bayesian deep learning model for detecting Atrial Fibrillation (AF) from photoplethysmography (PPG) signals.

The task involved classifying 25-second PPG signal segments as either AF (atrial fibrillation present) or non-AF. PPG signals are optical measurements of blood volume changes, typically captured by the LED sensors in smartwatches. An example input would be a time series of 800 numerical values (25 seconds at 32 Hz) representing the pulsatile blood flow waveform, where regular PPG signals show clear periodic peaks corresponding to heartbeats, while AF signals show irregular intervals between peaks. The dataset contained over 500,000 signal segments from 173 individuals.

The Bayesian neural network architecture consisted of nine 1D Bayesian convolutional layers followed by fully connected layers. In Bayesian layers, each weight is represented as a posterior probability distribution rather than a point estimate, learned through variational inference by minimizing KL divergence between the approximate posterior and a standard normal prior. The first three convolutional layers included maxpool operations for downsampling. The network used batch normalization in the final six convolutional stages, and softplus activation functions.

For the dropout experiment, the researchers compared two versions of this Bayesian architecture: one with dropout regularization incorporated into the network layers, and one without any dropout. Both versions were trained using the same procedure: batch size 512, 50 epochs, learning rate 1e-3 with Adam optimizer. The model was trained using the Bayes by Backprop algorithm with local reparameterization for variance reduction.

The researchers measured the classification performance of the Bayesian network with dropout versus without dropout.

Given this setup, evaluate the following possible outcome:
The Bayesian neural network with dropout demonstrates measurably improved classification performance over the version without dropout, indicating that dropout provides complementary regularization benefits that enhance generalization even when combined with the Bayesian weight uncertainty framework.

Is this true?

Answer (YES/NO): NO